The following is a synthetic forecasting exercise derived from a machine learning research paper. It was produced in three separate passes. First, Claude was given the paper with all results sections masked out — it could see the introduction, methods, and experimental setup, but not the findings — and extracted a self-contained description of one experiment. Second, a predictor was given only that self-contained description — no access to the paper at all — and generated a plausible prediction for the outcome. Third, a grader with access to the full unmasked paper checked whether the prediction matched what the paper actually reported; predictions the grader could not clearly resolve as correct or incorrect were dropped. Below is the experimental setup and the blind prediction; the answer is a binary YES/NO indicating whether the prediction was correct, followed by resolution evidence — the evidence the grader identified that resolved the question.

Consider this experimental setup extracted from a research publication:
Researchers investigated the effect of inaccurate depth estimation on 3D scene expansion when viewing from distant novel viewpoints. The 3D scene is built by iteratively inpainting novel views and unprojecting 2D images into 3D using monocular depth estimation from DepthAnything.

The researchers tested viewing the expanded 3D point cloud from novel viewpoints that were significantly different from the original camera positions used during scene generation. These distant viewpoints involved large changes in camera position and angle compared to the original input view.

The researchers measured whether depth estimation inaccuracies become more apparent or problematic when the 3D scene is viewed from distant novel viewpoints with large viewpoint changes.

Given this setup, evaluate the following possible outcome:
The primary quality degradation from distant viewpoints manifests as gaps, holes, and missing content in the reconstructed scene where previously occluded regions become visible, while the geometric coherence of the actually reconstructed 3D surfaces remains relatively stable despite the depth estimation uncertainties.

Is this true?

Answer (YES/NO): NO